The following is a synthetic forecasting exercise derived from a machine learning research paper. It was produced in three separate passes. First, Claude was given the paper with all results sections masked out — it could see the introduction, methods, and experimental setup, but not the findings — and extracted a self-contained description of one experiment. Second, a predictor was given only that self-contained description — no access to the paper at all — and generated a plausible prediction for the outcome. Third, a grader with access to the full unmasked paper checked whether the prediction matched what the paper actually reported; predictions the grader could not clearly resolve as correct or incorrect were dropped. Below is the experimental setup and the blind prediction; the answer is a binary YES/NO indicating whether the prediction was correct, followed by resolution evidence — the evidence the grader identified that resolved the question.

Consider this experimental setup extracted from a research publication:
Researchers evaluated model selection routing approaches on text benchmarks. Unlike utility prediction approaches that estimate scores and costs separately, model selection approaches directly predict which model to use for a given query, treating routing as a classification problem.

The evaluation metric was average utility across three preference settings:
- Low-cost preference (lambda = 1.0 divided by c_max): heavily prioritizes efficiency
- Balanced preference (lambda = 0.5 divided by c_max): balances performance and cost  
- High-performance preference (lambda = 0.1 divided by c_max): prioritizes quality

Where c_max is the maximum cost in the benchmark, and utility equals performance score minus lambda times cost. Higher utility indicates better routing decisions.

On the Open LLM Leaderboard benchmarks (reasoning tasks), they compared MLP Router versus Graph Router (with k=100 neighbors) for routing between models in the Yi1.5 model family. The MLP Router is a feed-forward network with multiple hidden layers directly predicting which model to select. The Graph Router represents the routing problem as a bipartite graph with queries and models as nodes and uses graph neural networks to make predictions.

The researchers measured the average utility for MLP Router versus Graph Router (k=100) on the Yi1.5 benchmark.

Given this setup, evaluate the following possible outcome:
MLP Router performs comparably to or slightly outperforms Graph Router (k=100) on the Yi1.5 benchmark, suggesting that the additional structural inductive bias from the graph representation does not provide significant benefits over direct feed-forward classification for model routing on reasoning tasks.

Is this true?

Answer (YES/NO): YES